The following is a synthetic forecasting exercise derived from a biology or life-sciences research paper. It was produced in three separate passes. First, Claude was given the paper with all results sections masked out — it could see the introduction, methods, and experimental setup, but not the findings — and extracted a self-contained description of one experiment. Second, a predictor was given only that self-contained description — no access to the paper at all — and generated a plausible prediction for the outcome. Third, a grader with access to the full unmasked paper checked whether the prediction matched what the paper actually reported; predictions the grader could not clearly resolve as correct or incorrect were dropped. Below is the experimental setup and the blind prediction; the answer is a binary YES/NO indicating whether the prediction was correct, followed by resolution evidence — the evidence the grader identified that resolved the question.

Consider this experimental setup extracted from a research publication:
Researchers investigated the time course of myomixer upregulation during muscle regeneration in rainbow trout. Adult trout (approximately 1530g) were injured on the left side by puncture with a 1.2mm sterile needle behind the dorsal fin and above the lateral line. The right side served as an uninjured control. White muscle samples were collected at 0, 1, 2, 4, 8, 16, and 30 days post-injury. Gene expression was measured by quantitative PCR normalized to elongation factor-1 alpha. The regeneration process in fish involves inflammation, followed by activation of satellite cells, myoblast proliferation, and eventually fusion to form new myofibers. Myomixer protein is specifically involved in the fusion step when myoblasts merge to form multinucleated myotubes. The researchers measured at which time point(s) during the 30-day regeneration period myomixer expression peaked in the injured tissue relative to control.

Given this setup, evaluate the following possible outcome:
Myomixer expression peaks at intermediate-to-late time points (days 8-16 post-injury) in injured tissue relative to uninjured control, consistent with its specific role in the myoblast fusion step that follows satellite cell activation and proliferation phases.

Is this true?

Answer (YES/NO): NO